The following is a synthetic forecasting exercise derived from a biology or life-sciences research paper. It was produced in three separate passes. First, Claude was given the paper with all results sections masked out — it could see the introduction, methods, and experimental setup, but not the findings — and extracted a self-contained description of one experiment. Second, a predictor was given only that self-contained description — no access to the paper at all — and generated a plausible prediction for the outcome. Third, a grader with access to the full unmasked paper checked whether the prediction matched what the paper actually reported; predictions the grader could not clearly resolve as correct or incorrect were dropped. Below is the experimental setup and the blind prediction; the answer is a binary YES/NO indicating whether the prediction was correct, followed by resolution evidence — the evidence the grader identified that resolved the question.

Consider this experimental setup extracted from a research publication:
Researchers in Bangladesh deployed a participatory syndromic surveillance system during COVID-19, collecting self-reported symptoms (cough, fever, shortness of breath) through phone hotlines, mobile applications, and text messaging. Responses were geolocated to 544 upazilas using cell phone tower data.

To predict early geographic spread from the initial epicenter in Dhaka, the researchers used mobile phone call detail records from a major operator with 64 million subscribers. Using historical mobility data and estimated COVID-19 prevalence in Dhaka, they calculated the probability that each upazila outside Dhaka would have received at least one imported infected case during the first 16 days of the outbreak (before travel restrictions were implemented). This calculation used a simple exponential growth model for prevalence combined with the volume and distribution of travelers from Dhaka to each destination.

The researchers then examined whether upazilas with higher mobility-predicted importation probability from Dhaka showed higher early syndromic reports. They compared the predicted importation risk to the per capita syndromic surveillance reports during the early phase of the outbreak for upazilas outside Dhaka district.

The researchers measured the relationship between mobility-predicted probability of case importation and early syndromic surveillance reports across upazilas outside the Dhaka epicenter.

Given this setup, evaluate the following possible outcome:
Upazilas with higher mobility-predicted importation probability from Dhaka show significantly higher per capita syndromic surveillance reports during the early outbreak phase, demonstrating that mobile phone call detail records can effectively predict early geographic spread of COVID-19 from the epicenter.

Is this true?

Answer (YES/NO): YES